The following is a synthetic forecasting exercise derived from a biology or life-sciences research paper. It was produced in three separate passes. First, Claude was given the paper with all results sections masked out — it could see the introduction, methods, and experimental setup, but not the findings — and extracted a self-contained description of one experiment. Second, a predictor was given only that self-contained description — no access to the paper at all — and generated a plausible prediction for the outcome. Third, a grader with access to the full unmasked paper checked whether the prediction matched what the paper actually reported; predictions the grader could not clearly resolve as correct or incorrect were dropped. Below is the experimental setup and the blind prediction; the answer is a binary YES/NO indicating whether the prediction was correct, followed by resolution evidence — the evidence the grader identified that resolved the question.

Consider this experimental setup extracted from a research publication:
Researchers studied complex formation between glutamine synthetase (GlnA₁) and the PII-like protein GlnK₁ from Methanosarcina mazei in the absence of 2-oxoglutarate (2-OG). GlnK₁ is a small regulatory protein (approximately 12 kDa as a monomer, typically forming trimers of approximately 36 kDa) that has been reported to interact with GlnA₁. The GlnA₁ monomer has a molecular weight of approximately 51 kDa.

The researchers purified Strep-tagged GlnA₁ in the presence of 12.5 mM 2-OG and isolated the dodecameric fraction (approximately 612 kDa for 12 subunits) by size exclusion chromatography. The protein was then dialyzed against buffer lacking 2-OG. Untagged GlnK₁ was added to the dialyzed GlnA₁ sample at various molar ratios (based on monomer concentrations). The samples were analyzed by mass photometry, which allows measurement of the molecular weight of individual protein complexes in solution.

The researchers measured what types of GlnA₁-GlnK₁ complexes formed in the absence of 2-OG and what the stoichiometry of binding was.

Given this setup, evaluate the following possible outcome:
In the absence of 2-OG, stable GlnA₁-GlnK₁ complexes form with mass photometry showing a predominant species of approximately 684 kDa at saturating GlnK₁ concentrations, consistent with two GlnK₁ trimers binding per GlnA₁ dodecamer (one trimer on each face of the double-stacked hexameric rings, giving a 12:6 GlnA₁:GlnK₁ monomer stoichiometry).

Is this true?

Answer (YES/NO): NO